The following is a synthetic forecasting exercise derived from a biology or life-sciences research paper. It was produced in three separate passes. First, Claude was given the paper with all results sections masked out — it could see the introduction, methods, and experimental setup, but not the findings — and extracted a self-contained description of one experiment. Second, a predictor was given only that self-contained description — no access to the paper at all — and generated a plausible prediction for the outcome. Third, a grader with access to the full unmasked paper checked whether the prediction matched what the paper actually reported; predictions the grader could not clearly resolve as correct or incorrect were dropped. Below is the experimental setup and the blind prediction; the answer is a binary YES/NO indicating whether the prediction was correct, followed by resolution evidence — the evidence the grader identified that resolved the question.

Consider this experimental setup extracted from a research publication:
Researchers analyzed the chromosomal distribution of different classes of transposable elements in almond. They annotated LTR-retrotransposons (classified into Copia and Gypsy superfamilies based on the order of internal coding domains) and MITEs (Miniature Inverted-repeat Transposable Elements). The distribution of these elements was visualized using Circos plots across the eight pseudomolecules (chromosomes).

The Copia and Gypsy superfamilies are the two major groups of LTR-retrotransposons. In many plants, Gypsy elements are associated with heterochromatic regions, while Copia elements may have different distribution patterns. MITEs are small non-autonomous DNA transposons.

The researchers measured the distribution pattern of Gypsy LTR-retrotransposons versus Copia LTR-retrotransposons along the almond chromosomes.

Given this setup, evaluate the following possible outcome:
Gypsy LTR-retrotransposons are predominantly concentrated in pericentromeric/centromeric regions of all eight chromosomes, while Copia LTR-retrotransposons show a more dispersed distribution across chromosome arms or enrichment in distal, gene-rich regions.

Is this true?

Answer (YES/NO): YES